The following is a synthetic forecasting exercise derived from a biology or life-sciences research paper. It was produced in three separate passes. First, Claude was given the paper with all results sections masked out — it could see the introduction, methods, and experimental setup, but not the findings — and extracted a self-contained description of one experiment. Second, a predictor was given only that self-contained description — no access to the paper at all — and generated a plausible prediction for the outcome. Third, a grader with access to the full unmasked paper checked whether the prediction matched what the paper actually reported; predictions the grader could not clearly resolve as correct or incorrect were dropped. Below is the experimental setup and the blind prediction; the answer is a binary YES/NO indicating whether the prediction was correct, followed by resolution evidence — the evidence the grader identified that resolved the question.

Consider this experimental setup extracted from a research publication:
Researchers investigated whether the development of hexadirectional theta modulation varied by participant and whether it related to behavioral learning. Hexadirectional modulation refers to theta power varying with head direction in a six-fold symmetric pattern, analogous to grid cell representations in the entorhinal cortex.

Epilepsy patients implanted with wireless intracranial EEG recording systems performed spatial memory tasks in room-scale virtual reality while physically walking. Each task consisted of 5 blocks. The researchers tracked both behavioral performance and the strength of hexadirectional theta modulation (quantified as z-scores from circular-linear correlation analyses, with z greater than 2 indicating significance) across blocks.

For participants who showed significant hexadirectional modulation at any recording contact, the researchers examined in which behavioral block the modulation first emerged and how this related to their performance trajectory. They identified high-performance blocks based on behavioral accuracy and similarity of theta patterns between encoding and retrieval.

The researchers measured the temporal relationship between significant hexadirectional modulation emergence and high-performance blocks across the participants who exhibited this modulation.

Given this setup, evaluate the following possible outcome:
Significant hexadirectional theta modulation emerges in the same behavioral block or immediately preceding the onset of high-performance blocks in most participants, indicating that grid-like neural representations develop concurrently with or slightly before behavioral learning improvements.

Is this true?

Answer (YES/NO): NO